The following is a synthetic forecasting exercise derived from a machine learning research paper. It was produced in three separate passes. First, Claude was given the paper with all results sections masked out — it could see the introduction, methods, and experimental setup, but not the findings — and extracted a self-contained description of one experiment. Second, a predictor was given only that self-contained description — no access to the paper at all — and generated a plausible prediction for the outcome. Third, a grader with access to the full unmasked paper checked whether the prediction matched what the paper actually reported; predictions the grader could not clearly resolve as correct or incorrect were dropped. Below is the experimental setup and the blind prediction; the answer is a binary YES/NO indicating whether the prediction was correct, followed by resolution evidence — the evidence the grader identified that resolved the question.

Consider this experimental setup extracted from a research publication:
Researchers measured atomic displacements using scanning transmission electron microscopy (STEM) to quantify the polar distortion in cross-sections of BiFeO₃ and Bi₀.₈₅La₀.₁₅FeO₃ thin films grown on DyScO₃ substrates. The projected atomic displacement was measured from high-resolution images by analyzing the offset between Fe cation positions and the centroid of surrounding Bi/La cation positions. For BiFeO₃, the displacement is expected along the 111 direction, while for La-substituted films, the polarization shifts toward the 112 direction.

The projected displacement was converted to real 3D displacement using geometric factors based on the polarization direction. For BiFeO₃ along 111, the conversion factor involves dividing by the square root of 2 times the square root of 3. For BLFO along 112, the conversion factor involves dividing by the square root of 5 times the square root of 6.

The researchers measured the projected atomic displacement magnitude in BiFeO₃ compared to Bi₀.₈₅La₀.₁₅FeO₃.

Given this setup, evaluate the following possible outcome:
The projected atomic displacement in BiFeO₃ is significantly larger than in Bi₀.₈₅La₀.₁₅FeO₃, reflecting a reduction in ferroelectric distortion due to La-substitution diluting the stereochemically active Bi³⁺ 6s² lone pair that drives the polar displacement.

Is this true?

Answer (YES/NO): NO